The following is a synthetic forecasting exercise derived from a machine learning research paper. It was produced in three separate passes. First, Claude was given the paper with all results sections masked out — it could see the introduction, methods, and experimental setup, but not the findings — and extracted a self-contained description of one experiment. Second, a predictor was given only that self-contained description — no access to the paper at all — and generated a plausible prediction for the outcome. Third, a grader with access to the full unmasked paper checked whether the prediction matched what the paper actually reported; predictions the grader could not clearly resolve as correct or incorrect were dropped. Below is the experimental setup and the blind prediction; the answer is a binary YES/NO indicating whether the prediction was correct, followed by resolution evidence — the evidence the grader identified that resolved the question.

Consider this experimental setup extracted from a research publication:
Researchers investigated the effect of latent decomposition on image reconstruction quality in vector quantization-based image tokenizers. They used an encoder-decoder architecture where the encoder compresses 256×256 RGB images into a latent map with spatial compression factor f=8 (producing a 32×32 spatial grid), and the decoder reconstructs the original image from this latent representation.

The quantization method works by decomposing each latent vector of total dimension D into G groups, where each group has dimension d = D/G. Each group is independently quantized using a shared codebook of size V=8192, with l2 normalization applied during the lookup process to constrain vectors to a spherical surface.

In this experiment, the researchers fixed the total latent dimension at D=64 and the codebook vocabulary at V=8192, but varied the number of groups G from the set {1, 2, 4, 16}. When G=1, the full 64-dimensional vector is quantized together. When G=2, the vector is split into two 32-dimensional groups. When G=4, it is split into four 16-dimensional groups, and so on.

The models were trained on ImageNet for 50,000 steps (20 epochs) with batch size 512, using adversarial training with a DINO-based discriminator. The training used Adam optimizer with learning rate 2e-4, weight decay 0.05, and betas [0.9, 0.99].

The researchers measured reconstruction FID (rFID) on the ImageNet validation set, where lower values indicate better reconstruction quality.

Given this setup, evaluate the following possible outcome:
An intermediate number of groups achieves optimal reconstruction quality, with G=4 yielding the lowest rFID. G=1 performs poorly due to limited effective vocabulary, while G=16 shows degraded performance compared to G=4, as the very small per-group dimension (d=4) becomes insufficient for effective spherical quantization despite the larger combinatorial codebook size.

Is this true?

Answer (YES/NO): NO